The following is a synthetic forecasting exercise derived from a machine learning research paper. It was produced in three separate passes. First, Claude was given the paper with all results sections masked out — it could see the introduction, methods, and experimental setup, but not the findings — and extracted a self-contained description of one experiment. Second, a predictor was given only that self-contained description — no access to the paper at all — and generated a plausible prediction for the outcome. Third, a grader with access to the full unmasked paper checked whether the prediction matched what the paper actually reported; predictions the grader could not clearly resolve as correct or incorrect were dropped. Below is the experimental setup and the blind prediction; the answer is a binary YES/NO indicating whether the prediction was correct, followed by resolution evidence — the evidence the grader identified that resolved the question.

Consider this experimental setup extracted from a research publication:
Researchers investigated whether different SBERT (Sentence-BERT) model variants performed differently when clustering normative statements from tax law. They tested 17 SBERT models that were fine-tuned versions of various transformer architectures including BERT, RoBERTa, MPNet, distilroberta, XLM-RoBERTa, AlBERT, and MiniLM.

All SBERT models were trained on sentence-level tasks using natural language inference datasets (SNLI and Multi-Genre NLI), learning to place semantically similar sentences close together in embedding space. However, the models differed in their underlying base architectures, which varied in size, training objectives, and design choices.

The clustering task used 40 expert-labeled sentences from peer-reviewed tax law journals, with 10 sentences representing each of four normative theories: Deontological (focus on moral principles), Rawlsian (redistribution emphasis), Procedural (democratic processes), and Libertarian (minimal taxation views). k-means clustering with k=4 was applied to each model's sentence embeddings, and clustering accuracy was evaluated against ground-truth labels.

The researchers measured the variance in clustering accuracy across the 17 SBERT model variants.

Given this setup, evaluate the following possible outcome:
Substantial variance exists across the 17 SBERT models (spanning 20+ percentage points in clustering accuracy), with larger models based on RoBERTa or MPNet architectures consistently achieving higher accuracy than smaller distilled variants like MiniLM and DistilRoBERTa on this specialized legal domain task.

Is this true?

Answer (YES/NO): NO